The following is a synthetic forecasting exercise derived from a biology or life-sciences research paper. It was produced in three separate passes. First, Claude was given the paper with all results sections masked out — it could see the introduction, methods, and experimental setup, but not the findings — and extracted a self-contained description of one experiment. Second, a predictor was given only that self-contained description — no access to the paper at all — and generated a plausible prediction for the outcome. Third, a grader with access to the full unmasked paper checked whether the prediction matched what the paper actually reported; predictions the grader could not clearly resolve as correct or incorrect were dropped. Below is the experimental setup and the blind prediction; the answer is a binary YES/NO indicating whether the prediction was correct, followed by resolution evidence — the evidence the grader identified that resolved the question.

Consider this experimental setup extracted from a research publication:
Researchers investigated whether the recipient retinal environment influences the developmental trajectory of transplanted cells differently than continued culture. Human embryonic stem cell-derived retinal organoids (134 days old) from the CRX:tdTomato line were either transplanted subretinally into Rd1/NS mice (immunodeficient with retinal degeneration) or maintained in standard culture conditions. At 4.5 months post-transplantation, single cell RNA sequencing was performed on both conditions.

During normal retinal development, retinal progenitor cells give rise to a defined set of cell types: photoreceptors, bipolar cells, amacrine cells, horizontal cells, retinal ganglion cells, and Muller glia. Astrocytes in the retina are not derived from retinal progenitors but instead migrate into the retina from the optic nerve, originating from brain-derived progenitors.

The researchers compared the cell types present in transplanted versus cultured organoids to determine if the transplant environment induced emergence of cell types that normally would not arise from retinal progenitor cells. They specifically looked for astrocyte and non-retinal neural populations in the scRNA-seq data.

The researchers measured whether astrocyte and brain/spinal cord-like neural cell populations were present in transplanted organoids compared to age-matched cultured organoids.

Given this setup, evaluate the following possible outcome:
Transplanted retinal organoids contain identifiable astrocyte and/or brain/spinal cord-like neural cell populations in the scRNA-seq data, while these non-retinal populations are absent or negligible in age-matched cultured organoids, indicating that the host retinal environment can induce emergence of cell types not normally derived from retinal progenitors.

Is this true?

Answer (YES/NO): YES